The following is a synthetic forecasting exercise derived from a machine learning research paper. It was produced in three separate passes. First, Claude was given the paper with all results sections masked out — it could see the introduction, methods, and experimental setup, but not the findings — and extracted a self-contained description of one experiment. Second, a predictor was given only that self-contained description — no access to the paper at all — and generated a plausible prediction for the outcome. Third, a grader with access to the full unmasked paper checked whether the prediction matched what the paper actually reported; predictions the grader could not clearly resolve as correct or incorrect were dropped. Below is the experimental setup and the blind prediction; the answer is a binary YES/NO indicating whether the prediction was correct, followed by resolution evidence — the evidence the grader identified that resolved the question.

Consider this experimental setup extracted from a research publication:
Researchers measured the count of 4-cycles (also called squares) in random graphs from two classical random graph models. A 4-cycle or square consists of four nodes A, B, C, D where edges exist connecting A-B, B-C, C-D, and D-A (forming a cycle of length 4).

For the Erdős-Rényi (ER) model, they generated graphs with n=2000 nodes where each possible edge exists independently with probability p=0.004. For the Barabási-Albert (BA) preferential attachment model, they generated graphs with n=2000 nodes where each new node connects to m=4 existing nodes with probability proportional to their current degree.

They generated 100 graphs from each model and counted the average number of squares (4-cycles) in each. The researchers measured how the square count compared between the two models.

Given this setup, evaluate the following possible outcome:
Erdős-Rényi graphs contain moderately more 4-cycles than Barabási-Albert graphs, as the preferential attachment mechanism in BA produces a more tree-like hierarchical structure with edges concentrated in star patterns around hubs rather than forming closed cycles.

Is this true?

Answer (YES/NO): NO